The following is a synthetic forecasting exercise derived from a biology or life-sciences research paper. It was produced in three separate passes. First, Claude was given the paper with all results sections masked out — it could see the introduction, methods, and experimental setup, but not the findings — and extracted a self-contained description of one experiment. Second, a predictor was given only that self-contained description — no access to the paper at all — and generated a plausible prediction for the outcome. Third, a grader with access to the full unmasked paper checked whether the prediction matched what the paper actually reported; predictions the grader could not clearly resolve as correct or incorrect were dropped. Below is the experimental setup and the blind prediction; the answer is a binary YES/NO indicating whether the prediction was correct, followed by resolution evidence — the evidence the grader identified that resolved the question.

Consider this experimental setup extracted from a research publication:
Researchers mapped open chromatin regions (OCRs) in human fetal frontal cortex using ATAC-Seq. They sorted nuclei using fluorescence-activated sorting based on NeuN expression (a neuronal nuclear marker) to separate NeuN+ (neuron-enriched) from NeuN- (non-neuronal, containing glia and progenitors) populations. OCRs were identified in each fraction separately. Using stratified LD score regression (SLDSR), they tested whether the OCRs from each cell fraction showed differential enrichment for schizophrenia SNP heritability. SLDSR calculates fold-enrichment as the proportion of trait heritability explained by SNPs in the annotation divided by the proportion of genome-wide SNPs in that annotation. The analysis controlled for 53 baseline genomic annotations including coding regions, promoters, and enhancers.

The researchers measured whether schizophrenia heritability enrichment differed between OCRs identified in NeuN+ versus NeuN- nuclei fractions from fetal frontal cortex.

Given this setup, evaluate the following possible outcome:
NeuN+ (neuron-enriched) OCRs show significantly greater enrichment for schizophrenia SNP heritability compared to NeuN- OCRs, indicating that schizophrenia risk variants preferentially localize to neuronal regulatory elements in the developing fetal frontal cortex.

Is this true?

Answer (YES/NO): NO